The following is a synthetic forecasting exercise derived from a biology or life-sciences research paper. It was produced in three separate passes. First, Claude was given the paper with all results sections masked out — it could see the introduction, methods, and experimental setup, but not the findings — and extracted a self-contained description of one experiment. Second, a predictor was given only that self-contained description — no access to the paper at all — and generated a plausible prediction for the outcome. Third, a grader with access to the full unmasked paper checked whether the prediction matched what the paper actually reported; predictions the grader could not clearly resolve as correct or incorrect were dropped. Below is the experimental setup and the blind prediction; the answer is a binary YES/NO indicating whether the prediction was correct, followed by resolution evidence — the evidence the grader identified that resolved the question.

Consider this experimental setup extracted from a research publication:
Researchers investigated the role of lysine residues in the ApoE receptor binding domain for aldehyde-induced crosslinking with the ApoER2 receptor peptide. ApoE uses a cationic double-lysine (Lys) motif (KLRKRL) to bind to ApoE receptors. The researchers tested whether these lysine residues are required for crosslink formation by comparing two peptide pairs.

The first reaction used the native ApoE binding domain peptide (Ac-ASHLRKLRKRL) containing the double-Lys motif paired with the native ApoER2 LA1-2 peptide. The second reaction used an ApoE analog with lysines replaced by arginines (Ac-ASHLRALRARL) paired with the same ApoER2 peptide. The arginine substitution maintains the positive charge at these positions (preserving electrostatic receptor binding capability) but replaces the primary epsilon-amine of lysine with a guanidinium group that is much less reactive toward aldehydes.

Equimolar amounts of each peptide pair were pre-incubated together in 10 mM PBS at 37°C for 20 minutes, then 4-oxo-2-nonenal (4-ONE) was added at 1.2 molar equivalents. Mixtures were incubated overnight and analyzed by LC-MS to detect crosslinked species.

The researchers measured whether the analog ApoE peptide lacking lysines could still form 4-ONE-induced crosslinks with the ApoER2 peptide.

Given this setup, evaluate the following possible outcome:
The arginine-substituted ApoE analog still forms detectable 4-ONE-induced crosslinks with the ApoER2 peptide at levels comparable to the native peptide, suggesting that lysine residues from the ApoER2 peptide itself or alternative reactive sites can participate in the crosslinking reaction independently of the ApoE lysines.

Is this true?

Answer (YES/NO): NO